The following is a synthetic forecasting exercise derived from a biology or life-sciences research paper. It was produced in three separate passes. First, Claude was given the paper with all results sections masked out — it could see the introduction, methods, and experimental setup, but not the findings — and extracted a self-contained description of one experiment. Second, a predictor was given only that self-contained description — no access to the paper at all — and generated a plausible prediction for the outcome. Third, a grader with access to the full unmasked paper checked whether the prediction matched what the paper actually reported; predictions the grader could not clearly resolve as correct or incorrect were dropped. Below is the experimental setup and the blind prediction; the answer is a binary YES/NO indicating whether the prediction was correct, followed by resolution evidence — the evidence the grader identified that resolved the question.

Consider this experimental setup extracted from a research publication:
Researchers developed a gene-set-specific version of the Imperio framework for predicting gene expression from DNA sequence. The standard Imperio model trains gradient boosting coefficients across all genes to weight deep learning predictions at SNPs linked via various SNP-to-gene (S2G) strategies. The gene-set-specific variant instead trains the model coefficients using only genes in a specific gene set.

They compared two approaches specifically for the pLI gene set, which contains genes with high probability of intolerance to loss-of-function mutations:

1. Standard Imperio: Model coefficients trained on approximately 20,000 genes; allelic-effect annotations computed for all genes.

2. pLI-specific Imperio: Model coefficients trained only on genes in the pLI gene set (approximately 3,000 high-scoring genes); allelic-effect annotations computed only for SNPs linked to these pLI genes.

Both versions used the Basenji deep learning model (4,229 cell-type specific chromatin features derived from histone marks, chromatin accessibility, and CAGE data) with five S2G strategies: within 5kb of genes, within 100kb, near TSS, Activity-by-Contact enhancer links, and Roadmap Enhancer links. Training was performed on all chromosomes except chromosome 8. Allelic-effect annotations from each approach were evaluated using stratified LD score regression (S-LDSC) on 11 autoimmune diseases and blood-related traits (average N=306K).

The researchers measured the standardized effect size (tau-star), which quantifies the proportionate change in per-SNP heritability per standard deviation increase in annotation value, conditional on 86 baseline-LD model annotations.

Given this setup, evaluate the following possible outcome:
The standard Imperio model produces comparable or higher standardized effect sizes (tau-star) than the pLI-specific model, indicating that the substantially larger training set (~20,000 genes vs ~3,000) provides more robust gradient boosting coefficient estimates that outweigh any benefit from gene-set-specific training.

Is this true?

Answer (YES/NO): YES